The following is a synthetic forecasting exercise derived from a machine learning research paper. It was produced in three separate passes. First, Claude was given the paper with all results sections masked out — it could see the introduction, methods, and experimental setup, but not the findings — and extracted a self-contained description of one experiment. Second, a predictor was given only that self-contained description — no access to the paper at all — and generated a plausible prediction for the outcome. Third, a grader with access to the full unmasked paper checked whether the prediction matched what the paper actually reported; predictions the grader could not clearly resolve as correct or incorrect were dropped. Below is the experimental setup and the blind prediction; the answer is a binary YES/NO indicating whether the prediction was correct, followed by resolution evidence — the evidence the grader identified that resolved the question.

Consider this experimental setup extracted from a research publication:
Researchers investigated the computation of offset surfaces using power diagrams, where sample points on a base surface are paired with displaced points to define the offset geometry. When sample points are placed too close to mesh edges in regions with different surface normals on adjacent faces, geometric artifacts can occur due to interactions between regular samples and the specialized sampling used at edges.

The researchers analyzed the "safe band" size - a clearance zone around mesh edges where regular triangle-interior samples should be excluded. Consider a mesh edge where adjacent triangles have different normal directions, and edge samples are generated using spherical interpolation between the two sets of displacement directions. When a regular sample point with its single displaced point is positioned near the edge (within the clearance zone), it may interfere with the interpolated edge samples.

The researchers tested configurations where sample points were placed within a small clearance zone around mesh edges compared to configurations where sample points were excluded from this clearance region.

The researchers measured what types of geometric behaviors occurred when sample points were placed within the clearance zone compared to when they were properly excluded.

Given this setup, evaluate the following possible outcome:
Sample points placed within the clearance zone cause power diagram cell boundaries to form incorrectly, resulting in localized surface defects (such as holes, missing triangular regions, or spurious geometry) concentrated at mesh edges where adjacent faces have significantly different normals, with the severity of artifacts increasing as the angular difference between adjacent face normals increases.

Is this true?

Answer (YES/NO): NO